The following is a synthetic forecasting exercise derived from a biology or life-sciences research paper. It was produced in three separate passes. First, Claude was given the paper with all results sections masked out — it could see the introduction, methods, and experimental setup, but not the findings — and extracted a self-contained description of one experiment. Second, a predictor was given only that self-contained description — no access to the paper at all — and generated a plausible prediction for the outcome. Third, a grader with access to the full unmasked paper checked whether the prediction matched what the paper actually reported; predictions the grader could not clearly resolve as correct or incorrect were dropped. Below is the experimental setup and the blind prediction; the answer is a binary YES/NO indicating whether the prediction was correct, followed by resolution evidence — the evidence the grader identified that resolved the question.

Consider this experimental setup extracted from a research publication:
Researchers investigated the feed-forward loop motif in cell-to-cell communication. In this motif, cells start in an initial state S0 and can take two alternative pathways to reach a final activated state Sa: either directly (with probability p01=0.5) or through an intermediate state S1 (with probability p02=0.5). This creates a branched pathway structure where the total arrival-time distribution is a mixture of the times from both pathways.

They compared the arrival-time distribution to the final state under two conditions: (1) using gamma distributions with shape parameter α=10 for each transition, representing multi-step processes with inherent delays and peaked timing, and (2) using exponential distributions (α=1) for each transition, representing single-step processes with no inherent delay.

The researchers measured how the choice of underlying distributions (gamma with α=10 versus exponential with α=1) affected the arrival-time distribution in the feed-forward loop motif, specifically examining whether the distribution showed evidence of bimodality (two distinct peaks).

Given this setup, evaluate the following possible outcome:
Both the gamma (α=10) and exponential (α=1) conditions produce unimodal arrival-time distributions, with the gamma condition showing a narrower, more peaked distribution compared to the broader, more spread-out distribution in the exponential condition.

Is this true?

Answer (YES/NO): NO